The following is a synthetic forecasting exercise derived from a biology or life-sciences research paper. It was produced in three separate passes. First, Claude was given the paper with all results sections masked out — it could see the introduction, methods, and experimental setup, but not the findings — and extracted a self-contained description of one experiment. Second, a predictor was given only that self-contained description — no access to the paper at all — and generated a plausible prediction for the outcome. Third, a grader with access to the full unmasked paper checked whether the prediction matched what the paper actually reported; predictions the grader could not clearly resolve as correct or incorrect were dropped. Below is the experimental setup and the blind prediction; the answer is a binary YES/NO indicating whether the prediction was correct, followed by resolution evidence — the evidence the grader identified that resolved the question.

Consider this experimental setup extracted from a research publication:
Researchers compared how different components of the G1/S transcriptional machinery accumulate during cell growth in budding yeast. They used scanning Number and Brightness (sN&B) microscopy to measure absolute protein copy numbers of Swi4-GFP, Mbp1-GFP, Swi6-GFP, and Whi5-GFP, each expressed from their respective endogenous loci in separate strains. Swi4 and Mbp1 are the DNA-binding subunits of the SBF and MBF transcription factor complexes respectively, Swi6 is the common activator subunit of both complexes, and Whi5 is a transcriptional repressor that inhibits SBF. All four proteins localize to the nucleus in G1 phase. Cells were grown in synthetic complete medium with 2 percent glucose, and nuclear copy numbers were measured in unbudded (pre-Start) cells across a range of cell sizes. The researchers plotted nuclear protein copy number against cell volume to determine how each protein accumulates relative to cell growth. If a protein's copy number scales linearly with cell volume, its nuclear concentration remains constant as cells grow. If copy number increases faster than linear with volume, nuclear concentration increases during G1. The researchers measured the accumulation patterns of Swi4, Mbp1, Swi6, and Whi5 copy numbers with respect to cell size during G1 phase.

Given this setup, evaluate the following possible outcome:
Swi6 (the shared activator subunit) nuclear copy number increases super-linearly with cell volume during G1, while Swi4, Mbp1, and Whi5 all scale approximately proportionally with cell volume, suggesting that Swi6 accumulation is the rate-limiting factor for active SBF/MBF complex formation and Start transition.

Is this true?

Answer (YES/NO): NO